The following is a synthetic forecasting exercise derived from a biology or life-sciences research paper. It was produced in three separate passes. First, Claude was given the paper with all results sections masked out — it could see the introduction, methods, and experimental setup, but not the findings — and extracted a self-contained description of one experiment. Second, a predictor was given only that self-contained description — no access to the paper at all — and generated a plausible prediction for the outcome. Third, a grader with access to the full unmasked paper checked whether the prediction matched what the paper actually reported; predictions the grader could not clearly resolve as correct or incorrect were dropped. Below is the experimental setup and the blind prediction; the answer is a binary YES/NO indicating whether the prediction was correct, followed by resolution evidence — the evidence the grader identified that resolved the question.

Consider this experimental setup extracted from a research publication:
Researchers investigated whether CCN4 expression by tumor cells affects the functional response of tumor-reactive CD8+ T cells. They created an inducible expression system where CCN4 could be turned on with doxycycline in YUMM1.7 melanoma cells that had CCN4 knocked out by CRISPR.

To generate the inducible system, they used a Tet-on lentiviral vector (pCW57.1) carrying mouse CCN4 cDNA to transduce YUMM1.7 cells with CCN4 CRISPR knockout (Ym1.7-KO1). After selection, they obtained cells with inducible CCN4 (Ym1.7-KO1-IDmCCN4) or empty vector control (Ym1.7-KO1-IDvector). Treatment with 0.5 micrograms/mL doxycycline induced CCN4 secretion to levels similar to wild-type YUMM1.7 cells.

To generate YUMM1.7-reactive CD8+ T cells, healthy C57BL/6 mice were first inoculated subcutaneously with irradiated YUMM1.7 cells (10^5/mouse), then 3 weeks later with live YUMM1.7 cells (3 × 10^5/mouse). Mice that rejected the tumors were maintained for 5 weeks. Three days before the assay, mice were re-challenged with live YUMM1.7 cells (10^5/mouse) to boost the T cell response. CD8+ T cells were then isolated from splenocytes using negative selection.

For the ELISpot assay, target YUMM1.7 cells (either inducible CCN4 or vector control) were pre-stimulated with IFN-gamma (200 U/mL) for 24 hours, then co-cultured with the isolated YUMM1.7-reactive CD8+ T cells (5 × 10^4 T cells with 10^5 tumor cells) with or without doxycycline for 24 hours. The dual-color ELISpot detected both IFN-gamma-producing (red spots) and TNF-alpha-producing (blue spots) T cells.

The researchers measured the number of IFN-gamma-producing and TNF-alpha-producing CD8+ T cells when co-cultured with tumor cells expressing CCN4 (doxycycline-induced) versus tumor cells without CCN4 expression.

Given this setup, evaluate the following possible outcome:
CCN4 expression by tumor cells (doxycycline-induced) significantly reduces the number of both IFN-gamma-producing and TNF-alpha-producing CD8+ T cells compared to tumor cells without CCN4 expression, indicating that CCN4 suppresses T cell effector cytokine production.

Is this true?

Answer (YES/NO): YES